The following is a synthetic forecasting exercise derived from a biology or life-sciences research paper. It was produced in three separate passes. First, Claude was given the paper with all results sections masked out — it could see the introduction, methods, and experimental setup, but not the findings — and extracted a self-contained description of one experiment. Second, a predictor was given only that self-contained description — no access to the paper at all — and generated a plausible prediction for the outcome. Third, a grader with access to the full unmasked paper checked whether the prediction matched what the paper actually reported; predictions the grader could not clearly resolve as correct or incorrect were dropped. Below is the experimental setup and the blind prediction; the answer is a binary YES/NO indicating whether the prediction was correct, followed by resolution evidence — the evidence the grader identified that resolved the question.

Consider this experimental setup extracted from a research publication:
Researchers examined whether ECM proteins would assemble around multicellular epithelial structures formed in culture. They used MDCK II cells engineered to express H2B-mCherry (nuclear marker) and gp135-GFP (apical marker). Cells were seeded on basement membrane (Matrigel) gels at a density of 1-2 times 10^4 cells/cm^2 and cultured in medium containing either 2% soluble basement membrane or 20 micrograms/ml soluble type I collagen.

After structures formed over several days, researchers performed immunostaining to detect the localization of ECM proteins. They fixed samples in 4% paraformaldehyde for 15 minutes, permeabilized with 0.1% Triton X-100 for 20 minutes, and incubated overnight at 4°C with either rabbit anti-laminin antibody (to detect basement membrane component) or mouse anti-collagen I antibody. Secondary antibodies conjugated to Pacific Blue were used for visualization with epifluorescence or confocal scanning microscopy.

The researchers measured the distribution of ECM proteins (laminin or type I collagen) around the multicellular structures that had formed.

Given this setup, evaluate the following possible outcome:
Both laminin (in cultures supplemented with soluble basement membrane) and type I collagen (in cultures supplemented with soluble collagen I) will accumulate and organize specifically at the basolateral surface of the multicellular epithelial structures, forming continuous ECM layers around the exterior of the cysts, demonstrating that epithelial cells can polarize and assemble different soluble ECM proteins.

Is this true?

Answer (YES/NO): NO